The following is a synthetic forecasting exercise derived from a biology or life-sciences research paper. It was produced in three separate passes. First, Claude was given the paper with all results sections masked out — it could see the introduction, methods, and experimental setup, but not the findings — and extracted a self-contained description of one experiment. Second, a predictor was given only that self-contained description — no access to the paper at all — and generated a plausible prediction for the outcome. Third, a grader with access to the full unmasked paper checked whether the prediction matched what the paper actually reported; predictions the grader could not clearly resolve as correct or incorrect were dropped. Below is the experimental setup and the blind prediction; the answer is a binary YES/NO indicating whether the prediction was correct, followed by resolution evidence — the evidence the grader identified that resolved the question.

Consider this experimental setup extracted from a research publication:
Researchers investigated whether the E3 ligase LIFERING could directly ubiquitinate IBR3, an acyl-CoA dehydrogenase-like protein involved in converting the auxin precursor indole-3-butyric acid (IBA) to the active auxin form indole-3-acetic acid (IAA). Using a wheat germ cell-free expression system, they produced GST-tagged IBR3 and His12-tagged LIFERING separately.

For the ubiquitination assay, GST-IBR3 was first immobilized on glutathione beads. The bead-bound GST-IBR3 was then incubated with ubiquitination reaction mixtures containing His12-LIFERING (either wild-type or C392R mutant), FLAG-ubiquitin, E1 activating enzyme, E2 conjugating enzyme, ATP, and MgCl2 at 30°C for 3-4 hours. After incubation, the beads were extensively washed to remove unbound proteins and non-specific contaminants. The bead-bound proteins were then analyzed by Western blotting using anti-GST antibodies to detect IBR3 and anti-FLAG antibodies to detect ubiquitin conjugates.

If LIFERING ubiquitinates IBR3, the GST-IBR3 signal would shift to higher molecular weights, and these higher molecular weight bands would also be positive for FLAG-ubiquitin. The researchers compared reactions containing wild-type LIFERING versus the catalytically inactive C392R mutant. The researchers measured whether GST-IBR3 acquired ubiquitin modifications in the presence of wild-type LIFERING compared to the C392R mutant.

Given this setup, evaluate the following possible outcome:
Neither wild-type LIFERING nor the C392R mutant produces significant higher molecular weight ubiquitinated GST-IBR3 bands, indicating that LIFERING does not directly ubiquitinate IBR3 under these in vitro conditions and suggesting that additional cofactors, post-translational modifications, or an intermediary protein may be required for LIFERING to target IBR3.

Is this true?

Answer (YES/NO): NO